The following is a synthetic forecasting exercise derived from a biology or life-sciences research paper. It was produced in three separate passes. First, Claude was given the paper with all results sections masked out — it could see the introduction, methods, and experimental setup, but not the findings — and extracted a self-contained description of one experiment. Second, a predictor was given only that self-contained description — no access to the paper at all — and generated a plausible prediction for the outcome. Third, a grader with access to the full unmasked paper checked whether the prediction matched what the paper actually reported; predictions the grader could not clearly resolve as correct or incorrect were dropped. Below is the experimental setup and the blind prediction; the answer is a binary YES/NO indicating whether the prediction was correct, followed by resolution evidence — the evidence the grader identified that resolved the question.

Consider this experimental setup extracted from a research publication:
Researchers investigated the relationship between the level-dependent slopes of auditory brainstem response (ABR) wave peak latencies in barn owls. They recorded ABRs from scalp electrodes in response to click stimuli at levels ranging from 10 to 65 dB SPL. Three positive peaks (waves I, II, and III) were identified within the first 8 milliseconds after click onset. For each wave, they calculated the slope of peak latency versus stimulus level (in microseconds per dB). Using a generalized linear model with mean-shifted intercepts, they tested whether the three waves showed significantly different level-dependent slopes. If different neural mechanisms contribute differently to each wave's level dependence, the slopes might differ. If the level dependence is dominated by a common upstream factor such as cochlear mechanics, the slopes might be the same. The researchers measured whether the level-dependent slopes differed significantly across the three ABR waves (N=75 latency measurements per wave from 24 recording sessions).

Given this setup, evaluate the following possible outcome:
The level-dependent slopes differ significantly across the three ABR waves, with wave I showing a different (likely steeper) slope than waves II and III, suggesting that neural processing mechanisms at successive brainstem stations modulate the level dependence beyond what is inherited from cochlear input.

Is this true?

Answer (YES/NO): NO